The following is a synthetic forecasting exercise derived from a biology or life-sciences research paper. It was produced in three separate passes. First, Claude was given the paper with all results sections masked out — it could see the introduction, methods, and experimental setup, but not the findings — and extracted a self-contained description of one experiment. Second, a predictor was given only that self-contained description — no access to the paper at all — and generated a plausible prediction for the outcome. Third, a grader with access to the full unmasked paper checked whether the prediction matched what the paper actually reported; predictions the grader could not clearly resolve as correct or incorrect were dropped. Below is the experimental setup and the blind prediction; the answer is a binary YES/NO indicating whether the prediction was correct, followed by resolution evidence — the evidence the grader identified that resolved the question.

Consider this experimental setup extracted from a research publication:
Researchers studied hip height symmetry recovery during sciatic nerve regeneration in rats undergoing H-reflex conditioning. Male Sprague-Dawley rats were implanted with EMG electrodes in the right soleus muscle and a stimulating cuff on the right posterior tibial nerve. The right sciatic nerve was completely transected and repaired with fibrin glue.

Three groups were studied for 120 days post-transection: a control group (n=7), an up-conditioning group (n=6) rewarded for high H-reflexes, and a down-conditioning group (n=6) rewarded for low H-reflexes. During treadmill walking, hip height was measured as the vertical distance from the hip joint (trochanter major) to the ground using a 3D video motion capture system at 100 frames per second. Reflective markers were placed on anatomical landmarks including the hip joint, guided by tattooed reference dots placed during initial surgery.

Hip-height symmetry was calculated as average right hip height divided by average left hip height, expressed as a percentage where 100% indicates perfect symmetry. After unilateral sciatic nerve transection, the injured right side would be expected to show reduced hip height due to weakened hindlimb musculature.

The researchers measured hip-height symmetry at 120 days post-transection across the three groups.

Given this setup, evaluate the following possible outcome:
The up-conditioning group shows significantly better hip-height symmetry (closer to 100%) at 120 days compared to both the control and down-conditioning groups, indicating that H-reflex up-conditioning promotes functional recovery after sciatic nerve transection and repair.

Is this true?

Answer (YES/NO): NO